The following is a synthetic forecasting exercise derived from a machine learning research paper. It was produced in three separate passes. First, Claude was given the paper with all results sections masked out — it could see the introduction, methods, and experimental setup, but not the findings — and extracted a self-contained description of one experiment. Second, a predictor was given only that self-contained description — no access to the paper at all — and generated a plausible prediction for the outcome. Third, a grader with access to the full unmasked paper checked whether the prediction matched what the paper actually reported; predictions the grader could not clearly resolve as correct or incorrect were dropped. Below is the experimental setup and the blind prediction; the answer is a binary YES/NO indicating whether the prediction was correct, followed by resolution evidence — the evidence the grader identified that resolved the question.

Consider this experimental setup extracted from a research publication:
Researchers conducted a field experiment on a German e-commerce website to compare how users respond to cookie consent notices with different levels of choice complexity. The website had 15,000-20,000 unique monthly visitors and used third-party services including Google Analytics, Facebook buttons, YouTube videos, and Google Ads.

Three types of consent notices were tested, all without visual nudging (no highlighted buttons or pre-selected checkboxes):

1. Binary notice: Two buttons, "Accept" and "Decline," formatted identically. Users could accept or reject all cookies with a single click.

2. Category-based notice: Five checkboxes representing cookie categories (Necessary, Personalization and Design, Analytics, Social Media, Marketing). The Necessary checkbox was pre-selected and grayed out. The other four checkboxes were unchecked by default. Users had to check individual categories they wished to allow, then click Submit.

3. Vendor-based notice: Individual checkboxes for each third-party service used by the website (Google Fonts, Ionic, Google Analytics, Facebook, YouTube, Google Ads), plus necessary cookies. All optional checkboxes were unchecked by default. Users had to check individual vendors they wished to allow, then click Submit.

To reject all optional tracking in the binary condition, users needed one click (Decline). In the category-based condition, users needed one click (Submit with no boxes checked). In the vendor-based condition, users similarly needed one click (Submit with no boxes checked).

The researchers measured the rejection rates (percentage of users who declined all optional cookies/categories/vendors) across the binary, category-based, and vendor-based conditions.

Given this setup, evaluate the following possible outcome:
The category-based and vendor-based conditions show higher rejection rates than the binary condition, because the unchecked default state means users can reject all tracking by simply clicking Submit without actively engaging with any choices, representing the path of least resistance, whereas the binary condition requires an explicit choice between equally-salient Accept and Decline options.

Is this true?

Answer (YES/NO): NO